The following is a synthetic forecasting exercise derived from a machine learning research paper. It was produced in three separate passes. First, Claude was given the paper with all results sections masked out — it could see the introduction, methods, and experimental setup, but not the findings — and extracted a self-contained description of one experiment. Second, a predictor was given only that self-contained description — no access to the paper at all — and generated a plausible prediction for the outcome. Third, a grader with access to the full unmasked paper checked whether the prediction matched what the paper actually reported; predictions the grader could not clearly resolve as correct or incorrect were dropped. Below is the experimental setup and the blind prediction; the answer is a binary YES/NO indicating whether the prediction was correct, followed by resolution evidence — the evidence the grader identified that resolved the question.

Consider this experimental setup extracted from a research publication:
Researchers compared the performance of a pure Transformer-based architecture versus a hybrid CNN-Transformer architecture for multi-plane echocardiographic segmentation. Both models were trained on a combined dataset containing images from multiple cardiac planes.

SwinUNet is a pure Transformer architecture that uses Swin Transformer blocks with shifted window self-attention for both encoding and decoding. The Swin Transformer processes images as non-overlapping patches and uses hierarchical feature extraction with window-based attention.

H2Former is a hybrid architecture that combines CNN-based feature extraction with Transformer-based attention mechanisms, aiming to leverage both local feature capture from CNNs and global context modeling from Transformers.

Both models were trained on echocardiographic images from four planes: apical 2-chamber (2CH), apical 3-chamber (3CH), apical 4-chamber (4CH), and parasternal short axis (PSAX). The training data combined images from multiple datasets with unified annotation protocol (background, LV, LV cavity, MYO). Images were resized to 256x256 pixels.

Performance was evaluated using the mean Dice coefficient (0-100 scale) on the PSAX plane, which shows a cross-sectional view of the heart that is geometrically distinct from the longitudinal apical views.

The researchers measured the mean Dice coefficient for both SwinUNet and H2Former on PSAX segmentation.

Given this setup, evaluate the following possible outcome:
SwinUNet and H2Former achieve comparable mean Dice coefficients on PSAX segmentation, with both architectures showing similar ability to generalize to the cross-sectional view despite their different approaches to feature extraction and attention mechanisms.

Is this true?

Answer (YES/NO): NO